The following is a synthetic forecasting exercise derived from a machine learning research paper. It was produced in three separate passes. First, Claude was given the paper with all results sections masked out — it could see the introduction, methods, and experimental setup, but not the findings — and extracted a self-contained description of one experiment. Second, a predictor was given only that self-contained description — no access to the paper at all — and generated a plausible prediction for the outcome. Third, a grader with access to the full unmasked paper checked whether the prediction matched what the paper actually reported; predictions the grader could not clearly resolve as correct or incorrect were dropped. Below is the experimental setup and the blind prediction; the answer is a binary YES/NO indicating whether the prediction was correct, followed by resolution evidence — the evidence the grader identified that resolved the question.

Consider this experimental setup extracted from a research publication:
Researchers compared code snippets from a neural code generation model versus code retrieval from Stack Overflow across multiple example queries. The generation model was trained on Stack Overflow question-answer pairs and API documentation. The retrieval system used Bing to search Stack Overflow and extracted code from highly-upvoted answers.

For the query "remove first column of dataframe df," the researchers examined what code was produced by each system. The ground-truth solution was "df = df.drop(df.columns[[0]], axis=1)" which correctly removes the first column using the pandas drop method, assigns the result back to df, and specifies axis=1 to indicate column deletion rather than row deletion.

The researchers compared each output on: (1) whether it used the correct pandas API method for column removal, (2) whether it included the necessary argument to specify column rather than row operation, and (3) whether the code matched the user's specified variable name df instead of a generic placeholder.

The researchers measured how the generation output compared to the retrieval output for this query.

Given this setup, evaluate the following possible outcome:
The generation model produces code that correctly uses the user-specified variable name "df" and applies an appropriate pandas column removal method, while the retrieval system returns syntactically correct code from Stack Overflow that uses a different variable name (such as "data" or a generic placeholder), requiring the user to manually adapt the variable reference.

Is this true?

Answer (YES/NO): NO